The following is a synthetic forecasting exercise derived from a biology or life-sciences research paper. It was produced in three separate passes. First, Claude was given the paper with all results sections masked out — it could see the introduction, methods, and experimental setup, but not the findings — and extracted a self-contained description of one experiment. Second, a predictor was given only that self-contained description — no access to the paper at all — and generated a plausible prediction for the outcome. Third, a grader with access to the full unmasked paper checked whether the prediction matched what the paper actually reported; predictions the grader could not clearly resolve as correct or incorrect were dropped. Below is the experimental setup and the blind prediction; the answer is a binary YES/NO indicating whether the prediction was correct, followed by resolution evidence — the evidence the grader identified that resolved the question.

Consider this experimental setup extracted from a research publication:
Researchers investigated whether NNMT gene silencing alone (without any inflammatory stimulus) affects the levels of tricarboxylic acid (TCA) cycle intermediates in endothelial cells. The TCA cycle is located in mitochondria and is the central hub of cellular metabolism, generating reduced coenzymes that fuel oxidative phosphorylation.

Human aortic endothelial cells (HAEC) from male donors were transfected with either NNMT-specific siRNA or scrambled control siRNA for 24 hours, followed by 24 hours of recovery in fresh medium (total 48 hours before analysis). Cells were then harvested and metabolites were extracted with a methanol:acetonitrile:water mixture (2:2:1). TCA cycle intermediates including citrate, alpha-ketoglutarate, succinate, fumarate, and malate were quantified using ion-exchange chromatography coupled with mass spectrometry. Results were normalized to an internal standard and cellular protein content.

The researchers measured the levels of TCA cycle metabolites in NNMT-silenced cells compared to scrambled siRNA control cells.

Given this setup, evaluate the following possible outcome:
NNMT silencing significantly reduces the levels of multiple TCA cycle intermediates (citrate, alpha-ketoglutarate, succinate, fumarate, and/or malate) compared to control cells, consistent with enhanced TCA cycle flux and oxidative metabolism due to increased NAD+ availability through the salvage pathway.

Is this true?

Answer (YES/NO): NO